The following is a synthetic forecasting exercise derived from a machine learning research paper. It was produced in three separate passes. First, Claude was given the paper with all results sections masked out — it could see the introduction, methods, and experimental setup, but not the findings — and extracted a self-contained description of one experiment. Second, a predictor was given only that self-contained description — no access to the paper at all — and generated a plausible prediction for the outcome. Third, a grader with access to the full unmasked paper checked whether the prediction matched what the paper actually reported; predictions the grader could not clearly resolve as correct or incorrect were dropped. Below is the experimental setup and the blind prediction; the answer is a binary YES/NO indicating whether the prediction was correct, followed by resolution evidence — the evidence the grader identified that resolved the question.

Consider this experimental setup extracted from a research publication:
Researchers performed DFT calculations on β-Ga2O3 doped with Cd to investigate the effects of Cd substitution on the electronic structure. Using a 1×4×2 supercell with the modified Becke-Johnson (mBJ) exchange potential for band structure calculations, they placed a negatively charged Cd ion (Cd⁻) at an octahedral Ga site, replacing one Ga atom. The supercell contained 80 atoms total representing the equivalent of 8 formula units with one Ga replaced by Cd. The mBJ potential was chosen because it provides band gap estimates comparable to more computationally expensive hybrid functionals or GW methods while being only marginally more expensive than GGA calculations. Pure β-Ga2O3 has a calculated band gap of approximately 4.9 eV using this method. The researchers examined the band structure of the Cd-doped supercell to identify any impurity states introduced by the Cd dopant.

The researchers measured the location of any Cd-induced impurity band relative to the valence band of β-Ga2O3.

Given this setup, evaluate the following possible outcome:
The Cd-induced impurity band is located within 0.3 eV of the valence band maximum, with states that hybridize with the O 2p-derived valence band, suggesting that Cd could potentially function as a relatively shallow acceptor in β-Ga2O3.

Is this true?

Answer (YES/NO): NO